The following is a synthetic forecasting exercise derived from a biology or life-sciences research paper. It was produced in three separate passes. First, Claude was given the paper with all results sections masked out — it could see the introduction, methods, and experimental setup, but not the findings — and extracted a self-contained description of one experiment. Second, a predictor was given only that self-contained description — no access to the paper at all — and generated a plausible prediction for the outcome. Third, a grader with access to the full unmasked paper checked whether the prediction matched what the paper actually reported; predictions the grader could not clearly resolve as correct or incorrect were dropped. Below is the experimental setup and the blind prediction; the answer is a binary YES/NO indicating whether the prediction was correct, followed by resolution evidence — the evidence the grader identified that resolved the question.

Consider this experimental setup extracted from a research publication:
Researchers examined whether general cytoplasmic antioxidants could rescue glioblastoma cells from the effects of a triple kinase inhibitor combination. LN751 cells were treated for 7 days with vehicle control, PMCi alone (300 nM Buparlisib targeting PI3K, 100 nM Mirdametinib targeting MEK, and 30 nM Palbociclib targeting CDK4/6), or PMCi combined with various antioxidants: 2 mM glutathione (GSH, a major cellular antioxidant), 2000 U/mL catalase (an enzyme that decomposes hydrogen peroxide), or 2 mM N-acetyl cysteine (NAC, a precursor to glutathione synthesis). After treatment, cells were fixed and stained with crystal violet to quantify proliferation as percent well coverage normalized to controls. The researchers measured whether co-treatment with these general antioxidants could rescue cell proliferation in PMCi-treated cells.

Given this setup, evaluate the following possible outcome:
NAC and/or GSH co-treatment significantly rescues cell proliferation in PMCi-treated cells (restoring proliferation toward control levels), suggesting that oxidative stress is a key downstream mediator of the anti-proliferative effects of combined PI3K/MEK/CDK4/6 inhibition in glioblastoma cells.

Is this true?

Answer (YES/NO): YES